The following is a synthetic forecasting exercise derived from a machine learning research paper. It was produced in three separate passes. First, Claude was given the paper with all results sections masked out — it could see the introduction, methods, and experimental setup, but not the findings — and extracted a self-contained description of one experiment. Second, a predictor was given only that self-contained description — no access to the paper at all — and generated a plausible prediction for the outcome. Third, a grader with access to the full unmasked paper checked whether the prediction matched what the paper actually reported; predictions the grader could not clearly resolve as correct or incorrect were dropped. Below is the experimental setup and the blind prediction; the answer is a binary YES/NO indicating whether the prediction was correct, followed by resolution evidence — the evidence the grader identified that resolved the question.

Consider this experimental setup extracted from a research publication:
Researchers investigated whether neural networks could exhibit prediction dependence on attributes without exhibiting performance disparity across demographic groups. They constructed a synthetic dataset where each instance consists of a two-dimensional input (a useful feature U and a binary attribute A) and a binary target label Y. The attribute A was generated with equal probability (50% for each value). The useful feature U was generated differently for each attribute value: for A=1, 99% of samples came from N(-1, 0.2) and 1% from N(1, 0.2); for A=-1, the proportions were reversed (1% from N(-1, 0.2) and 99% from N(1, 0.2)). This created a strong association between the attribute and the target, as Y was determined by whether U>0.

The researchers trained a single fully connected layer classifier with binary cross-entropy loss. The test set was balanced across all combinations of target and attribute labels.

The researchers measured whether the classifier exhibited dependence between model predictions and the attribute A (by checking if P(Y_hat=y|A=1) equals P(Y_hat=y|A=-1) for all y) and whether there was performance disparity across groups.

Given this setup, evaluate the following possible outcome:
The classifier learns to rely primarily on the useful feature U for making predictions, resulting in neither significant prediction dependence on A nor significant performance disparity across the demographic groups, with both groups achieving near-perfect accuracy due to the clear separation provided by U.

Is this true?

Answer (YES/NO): NO